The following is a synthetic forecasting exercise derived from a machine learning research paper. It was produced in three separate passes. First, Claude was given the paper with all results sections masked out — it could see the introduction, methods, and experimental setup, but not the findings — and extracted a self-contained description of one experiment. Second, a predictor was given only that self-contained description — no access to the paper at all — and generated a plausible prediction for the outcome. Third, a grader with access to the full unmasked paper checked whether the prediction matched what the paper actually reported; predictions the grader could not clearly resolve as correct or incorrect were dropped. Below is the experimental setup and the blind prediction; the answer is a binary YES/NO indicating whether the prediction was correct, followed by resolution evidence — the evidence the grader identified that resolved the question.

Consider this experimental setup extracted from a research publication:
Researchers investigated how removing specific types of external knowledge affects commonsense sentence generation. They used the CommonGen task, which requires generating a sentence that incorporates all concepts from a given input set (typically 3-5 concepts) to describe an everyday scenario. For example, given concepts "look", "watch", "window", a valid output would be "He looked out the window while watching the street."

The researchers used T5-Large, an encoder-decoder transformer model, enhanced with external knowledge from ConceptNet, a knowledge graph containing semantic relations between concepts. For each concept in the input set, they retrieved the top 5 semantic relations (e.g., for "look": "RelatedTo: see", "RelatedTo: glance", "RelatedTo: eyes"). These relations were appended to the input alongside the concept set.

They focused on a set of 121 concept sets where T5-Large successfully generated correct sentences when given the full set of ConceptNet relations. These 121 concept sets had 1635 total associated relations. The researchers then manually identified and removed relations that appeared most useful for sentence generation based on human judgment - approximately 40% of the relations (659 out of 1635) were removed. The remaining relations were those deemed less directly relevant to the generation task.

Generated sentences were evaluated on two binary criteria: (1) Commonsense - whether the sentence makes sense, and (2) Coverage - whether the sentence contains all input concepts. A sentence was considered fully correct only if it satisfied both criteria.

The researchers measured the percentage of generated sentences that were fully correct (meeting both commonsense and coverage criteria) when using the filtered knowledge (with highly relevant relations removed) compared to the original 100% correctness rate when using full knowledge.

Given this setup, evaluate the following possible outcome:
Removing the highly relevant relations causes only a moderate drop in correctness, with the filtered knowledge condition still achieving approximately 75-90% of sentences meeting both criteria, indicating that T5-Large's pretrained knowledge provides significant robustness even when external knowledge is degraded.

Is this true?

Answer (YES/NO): NO